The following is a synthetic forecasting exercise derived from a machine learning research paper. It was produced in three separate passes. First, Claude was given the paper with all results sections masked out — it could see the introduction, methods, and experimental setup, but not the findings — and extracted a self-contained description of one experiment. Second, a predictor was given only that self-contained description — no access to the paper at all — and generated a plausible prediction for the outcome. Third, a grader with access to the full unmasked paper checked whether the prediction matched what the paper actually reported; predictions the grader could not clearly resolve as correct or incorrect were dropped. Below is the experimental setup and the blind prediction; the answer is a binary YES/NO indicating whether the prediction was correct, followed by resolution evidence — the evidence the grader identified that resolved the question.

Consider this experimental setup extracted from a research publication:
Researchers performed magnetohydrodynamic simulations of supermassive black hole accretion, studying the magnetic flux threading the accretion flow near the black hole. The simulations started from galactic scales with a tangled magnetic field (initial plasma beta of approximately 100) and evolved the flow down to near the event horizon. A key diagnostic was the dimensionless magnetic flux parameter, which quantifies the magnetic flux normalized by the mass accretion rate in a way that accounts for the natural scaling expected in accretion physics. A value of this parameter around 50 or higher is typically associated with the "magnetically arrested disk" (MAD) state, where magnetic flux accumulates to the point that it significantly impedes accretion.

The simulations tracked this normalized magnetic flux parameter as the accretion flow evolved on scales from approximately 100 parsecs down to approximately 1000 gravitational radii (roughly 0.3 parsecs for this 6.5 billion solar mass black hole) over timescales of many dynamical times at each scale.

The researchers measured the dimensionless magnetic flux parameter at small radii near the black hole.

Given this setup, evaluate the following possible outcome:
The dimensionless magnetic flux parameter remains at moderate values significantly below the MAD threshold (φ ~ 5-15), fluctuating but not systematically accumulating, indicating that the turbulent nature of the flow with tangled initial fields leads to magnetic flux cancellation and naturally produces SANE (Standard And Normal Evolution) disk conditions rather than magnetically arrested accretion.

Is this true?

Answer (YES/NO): NO